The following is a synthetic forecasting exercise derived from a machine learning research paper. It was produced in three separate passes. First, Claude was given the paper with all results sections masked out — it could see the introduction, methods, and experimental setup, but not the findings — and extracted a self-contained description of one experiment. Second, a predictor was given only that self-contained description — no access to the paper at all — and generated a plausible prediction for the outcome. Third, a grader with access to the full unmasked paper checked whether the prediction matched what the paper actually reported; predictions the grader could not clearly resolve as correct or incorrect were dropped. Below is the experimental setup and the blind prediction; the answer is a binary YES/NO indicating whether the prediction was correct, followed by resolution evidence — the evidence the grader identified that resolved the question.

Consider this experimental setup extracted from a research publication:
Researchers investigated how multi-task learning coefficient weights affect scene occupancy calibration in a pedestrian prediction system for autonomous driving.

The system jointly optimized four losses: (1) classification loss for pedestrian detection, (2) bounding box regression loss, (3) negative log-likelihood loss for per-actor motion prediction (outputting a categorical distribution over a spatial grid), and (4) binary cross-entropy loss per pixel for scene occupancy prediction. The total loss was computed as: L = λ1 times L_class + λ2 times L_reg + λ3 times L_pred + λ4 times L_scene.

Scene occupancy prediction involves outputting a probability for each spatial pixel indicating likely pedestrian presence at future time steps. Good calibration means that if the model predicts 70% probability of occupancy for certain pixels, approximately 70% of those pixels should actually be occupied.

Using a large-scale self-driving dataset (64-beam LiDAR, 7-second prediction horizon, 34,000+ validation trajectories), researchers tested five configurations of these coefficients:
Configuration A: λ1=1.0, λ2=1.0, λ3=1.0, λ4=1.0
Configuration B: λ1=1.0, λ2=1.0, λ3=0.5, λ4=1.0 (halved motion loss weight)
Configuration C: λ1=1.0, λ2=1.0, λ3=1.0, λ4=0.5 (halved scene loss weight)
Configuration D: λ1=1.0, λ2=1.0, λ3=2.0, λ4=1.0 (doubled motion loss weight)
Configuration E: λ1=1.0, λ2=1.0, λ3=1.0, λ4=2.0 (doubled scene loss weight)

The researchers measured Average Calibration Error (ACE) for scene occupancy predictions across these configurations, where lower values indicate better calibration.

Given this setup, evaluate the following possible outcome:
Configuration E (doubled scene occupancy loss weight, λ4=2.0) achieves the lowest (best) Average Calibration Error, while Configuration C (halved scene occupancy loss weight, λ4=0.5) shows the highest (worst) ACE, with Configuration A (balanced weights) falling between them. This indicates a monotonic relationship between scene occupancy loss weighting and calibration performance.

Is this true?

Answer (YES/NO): NO